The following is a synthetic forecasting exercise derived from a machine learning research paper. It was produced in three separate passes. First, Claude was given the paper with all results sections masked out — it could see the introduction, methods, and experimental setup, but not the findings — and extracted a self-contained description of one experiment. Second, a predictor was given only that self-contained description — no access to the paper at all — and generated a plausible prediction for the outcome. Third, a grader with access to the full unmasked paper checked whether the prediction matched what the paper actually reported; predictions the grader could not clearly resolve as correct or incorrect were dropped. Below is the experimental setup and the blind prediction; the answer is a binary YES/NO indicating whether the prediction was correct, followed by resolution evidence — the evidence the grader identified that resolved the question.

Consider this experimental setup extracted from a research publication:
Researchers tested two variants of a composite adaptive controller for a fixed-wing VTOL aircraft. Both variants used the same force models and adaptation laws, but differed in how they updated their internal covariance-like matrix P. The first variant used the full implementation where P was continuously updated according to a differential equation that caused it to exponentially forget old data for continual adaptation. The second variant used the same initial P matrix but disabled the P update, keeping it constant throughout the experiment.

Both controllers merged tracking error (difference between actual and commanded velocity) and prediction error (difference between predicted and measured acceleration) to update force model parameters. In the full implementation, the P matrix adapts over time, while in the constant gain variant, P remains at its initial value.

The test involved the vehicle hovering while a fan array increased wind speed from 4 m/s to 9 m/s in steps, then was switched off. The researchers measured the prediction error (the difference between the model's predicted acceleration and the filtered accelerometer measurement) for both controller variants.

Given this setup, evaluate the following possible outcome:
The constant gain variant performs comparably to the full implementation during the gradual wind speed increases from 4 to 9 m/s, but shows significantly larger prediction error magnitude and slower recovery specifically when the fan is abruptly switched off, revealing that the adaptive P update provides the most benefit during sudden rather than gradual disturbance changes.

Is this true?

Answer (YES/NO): NO